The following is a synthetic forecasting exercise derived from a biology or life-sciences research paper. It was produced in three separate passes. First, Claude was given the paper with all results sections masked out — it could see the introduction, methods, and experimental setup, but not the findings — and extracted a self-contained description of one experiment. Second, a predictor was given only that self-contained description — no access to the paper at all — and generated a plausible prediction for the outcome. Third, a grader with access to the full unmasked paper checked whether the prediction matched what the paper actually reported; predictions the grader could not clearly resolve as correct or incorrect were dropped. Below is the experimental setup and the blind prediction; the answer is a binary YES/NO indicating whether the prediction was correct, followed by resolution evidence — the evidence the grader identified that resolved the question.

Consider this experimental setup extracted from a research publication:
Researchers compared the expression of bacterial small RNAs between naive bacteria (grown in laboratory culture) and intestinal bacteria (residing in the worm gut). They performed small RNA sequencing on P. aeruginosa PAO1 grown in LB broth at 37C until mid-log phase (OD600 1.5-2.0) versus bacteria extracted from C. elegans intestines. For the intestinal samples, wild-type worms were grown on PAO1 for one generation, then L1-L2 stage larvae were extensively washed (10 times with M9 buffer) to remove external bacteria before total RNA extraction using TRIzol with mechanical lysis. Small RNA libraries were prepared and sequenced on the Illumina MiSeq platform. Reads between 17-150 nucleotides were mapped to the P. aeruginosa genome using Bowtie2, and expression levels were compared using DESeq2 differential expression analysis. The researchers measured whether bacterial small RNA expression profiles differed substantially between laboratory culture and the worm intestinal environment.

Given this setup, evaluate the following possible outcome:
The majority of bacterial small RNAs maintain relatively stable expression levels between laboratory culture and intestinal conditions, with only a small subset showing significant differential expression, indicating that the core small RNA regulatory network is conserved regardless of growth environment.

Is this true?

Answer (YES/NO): NO